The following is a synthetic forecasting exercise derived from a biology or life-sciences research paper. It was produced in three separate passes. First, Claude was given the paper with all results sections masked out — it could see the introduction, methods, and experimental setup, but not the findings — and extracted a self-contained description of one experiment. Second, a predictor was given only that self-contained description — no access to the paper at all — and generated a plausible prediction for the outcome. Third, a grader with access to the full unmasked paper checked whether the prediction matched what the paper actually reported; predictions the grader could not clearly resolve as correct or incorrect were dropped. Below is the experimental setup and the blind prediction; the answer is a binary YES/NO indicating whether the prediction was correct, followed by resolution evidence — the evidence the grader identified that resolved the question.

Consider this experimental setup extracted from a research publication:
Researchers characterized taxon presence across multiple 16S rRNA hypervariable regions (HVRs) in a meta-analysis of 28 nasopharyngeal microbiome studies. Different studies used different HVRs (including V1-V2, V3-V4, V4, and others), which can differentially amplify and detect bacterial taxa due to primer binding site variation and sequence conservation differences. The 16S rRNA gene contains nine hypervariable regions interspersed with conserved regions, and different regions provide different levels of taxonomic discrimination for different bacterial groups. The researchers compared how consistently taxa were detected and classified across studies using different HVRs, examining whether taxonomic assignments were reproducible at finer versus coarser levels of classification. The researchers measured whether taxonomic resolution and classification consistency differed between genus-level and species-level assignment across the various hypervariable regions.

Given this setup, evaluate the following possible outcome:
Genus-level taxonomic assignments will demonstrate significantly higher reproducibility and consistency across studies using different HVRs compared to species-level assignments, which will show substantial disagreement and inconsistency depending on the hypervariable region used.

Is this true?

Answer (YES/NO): YES